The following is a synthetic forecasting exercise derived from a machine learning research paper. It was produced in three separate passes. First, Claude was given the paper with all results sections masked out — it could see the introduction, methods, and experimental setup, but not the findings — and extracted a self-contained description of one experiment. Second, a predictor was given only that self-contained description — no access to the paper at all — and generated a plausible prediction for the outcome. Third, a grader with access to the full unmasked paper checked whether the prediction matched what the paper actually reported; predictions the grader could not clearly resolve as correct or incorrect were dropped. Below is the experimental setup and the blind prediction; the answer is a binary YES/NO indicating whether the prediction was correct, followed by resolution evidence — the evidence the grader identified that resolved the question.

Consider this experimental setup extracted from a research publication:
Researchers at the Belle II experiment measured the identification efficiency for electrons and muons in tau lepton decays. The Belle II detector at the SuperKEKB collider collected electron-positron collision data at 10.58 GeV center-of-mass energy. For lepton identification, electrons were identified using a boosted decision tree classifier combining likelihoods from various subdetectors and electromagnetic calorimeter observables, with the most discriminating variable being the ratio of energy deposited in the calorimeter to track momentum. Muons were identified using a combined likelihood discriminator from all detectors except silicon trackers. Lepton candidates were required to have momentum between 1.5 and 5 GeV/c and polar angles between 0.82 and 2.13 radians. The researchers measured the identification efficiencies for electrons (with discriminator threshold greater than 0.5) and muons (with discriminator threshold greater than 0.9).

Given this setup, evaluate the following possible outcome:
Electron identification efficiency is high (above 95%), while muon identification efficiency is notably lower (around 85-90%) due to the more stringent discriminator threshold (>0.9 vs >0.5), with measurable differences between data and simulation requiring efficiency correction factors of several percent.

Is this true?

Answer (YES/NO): NO